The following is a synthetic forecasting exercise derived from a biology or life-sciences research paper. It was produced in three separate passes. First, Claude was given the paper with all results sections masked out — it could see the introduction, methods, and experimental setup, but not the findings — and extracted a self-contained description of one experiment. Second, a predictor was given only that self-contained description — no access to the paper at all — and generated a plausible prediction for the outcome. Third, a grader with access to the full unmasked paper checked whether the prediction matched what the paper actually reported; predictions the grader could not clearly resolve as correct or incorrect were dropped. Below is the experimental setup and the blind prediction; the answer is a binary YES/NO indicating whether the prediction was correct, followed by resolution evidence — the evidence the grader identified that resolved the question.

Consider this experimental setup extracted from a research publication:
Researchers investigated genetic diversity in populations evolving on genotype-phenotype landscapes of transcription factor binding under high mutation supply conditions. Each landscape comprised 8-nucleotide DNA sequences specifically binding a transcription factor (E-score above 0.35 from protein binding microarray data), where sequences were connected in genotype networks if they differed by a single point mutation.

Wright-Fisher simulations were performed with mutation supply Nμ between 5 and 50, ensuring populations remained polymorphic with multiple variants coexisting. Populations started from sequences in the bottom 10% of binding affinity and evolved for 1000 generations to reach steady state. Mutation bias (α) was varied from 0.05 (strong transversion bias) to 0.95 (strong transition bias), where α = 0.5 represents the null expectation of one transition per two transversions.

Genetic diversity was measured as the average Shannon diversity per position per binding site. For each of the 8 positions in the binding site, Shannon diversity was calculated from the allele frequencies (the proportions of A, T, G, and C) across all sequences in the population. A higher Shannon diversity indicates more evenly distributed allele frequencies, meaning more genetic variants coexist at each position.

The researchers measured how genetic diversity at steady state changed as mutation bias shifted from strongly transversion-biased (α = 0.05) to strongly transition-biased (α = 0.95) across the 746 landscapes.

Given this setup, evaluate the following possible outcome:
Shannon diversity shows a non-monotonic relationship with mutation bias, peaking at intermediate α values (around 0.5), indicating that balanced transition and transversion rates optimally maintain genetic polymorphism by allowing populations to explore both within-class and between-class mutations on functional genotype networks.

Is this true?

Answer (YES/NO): NO